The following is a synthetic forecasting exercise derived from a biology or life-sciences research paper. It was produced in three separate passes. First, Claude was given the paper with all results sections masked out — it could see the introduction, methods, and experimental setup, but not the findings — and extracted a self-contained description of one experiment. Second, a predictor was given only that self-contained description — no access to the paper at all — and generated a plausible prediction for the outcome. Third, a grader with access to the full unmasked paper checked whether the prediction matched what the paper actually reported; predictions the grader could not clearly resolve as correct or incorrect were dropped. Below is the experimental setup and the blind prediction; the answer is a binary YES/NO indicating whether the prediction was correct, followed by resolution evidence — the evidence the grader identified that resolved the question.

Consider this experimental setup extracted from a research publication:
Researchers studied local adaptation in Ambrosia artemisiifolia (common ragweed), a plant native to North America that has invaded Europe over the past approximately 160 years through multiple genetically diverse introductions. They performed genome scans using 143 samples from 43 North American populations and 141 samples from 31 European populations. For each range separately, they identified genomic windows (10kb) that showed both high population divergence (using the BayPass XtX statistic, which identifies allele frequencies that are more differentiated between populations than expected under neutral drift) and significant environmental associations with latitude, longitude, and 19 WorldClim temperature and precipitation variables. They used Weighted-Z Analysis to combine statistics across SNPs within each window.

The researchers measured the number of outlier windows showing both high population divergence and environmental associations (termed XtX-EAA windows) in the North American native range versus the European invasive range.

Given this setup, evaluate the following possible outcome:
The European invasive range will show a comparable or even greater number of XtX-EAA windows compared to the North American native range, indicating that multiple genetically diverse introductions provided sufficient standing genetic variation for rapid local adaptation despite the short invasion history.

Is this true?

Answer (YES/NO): NO